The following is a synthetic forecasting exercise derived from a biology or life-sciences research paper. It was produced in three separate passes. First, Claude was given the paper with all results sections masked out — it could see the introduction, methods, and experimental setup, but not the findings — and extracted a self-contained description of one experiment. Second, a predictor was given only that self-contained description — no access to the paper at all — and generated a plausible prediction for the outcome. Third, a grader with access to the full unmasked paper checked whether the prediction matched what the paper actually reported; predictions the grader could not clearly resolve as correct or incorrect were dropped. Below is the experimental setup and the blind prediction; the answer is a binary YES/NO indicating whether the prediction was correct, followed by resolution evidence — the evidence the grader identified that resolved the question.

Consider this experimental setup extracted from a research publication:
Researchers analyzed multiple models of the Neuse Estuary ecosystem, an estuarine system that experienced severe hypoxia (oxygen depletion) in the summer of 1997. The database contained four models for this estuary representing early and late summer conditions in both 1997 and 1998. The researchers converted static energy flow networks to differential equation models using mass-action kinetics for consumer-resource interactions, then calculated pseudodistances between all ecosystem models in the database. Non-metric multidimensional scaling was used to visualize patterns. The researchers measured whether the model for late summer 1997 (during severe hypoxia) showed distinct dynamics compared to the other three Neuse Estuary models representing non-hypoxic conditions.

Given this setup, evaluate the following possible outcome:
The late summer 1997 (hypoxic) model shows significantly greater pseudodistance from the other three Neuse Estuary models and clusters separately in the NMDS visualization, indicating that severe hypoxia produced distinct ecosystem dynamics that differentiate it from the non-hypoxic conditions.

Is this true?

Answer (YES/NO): YES